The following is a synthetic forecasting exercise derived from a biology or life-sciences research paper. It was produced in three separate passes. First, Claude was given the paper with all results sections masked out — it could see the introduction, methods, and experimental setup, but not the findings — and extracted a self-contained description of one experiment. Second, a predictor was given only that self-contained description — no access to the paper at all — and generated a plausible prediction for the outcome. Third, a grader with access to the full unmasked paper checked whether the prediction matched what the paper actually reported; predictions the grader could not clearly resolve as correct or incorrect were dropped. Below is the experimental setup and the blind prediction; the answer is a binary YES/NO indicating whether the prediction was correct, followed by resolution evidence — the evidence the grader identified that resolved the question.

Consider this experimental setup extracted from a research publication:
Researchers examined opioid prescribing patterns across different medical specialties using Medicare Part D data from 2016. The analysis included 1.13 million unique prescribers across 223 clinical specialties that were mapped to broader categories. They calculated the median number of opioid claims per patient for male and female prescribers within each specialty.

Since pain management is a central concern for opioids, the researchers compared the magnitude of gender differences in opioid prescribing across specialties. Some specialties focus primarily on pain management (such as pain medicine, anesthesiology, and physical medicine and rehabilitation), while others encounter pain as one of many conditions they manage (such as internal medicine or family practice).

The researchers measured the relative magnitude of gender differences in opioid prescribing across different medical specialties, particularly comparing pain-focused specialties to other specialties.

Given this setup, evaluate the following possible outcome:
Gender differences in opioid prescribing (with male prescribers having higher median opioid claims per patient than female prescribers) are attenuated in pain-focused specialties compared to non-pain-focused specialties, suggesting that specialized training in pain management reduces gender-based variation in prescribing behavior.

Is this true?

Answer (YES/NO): NO